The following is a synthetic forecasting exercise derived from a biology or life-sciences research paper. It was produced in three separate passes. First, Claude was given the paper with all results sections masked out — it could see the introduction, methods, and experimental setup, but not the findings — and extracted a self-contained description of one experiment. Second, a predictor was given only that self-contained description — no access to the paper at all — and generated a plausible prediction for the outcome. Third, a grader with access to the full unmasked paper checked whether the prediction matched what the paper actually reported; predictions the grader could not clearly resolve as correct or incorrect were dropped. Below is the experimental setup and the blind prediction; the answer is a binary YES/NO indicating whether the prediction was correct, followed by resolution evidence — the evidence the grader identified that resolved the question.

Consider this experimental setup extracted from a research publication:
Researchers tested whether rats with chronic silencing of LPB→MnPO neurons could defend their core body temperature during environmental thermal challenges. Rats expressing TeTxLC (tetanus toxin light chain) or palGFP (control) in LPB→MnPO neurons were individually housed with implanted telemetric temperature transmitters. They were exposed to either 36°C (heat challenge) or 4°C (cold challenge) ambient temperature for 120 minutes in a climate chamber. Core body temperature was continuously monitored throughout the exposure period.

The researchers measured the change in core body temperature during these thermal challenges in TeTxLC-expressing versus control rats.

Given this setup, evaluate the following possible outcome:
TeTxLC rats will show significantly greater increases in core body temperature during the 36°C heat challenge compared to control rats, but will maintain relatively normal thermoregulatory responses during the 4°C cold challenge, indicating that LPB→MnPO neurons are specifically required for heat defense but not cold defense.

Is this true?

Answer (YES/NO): NO